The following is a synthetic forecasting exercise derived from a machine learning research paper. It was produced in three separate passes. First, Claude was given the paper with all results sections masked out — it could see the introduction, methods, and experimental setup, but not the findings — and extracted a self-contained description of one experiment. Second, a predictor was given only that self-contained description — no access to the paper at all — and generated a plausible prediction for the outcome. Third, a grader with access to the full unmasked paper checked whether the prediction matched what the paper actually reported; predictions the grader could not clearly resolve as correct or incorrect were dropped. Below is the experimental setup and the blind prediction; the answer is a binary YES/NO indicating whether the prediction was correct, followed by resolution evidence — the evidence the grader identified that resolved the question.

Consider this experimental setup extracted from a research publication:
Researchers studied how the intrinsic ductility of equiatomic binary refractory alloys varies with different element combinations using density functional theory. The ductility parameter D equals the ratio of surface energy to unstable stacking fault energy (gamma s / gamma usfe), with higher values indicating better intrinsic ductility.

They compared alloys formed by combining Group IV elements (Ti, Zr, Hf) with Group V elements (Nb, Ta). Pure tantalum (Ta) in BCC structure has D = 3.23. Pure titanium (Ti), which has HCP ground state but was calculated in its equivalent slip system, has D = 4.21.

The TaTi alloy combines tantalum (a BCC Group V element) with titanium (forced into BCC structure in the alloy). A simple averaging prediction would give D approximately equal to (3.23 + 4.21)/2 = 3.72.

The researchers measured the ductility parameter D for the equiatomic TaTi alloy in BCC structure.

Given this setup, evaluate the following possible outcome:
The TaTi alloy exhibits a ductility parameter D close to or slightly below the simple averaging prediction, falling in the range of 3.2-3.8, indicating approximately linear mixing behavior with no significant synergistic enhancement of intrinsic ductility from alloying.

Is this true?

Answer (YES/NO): NO